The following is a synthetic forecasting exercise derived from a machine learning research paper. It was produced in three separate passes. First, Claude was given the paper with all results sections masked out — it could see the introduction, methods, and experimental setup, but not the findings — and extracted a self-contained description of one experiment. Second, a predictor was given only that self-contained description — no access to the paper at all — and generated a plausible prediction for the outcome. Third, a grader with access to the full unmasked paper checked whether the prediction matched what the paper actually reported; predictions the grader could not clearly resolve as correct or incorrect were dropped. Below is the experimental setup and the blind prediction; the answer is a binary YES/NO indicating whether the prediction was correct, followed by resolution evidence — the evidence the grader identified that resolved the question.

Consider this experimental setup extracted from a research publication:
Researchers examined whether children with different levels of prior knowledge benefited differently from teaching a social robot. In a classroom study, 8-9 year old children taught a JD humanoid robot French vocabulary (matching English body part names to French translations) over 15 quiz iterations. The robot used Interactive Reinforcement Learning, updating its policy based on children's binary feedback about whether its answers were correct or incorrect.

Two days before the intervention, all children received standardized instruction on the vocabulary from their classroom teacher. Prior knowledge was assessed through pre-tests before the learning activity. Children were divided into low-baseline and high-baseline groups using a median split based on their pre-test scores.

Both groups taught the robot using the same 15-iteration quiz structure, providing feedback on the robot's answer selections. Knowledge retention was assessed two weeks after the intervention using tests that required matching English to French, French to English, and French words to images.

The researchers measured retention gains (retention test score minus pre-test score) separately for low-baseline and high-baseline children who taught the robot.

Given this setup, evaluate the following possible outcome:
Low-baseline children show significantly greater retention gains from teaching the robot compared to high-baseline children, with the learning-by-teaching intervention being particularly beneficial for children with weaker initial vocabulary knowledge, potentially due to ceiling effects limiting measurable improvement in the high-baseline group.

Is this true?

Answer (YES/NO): YES